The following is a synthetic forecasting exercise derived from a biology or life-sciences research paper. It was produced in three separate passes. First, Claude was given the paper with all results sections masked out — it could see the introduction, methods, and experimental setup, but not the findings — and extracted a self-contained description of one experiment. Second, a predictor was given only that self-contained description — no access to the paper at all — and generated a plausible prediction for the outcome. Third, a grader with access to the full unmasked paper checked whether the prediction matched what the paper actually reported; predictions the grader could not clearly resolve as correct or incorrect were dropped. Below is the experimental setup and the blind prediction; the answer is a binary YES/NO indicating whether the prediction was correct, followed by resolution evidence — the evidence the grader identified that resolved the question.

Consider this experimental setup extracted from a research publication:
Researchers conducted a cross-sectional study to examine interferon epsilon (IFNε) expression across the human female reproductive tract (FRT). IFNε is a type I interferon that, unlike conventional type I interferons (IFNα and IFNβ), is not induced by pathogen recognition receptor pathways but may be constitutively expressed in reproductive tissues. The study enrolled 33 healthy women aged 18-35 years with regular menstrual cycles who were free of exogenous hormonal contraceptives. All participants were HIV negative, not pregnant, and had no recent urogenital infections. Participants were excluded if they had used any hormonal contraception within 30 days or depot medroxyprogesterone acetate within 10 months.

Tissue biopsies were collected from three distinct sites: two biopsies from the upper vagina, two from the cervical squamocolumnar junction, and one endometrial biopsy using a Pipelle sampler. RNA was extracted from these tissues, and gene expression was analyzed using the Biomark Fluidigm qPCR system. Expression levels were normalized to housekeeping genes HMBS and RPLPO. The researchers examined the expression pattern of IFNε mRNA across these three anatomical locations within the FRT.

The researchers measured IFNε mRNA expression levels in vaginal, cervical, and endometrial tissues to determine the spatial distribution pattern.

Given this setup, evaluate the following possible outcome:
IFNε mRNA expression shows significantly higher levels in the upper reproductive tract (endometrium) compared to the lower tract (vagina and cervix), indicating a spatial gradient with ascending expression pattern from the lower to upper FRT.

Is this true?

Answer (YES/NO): NO